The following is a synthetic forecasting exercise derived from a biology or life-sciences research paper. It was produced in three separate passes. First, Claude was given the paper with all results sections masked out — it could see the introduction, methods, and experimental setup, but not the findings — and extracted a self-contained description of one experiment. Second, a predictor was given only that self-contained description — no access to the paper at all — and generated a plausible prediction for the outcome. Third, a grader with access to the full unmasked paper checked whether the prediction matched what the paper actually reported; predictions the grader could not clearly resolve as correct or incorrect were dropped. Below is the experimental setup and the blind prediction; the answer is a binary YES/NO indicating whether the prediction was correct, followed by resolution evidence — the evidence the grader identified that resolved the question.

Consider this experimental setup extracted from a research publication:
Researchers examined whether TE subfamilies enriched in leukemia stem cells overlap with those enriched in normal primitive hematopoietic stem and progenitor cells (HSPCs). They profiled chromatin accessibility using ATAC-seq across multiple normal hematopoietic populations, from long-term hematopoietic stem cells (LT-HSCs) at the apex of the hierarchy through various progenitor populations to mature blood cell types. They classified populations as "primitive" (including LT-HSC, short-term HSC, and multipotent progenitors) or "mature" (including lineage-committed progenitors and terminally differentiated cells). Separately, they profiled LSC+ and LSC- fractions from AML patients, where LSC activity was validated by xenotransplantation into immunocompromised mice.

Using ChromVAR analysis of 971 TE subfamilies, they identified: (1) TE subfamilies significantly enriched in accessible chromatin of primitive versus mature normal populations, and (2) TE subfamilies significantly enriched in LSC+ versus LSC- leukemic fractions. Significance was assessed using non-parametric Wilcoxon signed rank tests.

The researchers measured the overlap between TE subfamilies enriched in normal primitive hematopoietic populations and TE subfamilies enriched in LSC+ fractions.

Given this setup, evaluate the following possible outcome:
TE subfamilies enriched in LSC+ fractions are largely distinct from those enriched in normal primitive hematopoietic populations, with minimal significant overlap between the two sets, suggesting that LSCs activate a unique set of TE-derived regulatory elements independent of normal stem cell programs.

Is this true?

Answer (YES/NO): NO